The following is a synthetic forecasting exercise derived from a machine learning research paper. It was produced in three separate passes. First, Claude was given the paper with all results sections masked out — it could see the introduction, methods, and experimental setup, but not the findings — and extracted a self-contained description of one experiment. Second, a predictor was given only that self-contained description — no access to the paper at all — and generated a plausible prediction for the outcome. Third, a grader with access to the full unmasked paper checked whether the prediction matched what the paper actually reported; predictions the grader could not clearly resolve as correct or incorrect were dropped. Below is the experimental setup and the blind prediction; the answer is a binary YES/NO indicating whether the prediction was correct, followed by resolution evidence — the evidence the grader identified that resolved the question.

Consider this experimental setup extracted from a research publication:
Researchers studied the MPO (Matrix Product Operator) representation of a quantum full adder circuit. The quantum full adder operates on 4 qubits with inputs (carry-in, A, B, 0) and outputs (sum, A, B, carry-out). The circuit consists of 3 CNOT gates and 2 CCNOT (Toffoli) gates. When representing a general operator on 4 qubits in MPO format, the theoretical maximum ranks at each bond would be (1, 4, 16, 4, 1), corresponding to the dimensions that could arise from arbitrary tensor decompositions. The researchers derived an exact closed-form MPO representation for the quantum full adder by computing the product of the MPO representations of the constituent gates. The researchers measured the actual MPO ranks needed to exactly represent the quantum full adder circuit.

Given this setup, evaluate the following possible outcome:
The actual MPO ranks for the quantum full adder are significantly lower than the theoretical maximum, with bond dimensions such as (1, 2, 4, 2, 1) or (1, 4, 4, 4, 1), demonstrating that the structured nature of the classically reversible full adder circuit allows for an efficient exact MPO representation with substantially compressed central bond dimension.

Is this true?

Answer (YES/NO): YES